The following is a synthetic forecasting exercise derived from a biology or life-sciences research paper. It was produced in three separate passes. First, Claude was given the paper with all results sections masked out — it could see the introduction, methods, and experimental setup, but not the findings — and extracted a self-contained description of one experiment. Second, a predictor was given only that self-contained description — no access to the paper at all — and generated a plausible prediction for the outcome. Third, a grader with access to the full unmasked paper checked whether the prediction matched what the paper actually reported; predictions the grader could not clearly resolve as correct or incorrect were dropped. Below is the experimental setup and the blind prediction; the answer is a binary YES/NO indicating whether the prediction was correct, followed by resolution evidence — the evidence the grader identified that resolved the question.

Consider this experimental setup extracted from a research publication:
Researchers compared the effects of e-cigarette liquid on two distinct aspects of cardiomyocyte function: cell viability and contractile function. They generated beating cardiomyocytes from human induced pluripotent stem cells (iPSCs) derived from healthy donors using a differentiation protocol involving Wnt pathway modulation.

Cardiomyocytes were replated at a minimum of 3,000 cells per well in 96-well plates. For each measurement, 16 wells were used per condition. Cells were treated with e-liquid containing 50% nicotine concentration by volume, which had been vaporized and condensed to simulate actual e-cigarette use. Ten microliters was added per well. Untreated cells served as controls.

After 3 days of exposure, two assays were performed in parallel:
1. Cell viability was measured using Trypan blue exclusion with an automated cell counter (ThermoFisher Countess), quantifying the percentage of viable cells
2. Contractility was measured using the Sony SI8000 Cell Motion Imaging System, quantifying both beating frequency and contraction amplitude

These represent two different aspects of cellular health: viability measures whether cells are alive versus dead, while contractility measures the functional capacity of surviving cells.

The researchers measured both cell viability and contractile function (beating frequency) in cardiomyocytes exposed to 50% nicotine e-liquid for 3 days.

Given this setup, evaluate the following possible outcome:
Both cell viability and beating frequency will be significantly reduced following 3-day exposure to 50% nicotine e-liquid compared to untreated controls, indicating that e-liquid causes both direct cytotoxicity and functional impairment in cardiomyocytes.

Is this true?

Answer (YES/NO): NO